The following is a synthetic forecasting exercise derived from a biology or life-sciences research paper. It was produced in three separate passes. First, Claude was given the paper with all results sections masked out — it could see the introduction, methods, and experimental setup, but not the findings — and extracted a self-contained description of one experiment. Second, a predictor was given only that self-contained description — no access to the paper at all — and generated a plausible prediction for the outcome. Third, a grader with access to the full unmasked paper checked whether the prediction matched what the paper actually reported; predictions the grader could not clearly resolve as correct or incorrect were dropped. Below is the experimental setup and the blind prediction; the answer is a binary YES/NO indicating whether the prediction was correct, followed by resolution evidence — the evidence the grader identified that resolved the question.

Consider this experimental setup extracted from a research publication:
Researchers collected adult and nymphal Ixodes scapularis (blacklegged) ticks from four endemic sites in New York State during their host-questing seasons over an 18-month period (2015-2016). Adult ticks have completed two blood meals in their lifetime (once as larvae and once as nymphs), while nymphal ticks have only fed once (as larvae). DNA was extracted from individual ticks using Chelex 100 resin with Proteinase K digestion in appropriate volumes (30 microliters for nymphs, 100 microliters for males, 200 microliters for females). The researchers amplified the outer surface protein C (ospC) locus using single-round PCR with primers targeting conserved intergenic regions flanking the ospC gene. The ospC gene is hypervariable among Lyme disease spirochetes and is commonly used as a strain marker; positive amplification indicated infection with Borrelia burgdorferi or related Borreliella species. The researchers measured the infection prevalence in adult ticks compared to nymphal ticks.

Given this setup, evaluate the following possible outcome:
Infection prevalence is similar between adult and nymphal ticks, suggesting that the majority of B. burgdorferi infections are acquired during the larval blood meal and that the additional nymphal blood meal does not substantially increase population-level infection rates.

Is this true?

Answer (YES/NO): NO